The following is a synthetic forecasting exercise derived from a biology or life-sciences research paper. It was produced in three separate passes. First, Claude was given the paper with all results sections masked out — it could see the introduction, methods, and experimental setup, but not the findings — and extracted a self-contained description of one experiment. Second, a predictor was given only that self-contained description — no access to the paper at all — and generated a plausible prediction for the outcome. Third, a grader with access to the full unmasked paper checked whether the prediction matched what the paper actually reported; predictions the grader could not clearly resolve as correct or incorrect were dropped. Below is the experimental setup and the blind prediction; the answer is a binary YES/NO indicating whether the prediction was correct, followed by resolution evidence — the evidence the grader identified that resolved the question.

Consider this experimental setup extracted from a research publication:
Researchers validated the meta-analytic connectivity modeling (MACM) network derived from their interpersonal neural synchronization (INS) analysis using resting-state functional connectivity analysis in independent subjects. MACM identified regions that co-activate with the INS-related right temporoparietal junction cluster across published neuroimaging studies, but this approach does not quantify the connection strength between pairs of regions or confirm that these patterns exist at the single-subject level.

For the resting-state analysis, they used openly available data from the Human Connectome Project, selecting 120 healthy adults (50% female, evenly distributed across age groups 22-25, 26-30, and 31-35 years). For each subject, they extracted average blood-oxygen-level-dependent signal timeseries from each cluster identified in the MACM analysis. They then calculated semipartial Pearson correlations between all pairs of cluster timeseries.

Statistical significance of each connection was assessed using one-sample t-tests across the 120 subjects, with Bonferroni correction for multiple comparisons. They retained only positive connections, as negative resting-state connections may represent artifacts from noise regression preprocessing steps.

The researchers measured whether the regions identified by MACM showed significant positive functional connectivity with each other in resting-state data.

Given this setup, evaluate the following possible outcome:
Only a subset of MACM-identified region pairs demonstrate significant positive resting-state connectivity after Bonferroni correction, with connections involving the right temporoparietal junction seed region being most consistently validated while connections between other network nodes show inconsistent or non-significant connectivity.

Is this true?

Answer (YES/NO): NO